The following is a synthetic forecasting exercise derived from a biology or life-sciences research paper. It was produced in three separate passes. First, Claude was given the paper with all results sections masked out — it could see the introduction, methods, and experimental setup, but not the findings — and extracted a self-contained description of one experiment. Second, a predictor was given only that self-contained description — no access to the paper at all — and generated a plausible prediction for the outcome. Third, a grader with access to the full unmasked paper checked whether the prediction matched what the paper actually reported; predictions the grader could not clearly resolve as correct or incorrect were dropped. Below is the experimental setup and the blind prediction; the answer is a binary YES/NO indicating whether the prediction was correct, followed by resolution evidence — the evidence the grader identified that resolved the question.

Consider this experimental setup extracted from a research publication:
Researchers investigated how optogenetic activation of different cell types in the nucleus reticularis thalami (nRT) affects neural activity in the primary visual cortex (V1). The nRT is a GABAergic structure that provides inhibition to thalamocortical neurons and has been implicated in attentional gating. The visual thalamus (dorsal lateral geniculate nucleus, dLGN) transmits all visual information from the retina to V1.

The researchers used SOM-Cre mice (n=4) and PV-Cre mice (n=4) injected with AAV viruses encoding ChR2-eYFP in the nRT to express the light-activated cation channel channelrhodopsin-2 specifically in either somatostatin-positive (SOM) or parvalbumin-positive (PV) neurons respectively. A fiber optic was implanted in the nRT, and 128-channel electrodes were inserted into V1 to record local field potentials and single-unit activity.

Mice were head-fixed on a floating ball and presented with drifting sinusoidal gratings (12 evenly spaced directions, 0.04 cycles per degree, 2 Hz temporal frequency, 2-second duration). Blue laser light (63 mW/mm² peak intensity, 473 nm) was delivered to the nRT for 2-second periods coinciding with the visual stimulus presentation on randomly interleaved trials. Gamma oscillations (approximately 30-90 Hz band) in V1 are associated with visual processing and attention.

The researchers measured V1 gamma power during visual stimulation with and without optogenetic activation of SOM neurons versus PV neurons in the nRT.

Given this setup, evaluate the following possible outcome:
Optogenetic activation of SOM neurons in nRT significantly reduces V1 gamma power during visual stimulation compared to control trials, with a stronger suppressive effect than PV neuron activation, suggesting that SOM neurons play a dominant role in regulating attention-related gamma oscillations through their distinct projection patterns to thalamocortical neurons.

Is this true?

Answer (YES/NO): YES